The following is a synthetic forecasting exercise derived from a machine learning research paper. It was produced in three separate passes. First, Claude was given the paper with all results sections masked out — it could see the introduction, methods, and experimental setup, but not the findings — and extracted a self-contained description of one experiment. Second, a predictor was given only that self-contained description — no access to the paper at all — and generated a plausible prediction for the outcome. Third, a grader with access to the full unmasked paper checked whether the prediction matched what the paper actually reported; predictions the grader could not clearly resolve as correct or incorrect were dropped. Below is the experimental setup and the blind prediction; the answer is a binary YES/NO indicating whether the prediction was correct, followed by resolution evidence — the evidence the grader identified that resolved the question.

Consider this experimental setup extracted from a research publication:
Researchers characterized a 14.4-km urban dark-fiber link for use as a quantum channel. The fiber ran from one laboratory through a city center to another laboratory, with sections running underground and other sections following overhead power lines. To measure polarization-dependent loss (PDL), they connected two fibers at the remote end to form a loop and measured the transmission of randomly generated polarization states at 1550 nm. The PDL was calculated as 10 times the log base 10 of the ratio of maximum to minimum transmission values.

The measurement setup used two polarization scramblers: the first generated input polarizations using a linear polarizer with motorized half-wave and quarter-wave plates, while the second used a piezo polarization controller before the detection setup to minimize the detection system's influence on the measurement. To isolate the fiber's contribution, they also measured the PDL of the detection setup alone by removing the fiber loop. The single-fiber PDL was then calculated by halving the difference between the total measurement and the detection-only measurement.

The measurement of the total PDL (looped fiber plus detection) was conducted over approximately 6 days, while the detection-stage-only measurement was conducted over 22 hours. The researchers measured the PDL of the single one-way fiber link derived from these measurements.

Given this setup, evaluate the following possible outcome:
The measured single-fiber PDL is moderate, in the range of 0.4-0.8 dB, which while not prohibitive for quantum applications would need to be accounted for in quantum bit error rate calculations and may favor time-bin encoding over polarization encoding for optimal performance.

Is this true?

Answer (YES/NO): NO